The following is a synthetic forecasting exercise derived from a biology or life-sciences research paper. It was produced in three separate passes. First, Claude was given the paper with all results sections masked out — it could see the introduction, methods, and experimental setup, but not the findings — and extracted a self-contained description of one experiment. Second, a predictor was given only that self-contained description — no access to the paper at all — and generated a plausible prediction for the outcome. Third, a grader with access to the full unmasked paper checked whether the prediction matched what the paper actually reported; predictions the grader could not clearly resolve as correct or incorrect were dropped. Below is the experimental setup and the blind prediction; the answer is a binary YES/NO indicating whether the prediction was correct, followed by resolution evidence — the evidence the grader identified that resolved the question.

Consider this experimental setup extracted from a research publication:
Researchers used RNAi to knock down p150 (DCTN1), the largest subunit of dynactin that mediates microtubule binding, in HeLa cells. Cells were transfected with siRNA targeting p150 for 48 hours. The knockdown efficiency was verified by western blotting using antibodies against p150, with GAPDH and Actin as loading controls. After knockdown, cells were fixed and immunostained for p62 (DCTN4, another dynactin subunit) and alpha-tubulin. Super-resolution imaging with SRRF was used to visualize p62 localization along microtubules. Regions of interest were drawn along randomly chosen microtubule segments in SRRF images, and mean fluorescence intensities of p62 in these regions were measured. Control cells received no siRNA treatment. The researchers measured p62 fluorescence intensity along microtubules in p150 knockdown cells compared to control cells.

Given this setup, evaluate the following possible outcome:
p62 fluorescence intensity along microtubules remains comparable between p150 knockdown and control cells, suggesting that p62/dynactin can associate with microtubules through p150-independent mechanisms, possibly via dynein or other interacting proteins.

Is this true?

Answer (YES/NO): NO